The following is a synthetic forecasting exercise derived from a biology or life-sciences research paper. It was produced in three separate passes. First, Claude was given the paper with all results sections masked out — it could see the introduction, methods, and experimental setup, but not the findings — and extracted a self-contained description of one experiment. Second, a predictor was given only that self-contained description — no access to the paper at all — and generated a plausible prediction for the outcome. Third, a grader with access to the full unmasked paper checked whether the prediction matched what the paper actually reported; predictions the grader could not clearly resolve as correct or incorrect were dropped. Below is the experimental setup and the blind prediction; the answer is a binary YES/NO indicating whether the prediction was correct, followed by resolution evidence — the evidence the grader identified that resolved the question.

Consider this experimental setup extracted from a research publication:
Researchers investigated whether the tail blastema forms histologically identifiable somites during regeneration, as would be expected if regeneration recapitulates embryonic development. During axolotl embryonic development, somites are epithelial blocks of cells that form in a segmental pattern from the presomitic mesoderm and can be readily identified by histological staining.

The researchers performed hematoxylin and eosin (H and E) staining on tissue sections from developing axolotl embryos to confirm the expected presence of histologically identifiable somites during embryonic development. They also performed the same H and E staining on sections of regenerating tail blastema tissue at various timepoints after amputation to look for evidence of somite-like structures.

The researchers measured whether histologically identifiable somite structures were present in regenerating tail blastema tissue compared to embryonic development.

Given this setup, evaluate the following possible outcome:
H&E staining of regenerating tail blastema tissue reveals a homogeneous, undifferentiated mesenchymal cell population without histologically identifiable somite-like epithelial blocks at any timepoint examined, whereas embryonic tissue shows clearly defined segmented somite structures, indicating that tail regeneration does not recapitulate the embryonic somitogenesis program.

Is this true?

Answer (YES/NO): YES